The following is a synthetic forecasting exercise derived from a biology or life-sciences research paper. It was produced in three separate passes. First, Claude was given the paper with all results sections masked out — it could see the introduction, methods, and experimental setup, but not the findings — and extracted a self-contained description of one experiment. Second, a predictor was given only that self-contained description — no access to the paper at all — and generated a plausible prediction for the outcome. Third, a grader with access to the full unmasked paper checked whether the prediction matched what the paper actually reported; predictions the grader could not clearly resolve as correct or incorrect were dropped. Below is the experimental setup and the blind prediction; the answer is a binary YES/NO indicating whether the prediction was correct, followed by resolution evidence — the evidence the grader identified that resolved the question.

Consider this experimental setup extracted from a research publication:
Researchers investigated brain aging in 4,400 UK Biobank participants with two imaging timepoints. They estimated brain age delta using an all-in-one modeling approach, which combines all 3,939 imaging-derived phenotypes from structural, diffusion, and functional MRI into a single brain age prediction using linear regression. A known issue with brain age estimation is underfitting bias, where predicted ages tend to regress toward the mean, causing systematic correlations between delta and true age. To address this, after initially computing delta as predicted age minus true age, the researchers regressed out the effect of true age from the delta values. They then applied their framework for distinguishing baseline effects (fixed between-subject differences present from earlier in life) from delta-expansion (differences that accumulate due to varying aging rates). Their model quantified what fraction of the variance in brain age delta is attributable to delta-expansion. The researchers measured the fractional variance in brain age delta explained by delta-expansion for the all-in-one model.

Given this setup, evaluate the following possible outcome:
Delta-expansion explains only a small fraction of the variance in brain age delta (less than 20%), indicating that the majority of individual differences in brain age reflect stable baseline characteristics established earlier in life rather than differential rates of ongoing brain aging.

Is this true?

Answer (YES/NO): NO